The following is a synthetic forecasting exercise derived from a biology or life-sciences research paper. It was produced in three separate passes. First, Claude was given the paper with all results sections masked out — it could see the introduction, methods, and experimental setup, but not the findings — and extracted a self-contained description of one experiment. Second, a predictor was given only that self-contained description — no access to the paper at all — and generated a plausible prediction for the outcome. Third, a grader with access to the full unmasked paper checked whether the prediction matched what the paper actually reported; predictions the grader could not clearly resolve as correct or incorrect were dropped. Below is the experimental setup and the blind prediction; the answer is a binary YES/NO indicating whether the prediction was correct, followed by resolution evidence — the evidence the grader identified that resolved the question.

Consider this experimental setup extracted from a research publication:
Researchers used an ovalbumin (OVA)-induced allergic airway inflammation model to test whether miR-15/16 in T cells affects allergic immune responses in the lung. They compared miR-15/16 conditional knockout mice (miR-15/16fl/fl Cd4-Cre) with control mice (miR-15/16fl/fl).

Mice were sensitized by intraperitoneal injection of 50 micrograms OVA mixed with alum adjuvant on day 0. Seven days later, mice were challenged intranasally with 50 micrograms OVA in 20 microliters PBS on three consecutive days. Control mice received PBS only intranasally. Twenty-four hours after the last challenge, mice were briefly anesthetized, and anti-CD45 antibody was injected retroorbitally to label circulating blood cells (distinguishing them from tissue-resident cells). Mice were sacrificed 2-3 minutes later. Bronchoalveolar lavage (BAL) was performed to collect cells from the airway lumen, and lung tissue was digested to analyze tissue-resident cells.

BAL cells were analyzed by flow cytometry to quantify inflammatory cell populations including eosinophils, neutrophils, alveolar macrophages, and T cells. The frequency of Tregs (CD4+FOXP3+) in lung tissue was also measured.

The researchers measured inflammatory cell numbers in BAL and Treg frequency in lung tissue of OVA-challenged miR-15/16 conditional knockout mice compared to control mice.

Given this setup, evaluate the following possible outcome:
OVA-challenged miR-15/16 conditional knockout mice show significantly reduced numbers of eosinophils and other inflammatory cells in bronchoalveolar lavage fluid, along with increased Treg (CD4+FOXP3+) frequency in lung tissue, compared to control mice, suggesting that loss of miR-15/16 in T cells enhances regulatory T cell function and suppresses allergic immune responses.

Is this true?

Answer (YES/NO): NO